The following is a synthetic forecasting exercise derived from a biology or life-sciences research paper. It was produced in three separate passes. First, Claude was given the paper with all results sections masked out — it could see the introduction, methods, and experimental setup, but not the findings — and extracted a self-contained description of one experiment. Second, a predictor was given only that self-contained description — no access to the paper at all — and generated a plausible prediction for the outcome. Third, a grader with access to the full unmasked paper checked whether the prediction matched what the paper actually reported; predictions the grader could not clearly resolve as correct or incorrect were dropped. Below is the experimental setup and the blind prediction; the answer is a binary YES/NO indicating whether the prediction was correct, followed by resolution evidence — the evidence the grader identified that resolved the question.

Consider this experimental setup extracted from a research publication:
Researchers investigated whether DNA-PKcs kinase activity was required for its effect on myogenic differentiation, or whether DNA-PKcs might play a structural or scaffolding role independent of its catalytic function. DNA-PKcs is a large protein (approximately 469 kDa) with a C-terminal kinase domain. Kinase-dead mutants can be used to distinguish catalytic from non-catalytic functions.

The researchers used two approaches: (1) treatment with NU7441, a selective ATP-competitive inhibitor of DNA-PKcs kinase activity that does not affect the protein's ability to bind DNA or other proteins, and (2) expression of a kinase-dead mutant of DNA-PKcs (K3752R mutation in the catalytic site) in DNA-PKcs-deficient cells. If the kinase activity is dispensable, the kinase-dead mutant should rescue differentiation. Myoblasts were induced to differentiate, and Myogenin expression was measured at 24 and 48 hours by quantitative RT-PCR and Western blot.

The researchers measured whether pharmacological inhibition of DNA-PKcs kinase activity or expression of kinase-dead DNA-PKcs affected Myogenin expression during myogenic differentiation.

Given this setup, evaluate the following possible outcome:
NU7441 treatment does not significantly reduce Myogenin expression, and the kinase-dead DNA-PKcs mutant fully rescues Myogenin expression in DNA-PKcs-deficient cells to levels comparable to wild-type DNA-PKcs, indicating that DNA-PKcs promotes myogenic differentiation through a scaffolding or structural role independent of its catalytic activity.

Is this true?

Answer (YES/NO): NO